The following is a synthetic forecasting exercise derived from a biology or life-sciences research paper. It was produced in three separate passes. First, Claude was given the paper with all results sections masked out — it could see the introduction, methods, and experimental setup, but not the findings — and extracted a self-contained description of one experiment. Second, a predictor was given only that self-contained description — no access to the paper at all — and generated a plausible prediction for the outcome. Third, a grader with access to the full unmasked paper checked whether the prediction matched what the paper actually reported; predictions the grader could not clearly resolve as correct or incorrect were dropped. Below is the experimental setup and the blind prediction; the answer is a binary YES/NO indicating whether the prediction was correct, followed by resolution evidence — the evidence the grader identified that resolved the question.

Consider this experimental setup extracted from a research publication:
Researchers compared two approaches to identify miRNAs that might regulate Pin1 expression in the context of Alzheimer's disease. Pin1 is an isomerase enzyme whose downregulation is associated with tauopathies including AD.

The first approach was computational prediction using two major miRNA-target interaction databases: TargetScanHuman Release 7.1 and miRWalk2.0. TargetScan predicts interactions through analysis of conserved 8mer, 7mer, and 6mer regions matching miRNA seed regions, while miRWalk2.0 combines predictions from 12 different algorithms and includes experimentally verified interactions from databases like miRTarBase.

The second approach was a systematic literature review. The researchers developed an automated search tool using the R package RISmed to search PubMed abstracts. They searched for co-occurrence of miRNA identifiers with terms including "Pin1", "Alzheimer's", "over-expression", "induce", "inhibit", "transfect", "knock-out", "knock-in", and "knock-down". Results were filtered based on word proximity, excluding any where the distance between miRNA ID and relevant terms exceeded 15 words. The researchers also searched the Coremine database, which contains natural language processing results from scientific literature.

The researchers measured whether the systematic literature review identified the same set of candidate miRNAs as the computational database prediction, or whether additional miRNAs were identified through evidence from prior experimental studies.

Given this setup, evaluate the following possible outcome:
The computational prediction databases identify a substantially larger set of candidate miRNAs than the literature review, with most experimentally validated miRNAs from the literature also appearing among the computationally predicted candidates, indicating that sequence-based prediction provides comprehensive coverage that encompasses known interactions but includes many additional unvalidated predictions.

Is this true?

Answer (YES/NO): NO